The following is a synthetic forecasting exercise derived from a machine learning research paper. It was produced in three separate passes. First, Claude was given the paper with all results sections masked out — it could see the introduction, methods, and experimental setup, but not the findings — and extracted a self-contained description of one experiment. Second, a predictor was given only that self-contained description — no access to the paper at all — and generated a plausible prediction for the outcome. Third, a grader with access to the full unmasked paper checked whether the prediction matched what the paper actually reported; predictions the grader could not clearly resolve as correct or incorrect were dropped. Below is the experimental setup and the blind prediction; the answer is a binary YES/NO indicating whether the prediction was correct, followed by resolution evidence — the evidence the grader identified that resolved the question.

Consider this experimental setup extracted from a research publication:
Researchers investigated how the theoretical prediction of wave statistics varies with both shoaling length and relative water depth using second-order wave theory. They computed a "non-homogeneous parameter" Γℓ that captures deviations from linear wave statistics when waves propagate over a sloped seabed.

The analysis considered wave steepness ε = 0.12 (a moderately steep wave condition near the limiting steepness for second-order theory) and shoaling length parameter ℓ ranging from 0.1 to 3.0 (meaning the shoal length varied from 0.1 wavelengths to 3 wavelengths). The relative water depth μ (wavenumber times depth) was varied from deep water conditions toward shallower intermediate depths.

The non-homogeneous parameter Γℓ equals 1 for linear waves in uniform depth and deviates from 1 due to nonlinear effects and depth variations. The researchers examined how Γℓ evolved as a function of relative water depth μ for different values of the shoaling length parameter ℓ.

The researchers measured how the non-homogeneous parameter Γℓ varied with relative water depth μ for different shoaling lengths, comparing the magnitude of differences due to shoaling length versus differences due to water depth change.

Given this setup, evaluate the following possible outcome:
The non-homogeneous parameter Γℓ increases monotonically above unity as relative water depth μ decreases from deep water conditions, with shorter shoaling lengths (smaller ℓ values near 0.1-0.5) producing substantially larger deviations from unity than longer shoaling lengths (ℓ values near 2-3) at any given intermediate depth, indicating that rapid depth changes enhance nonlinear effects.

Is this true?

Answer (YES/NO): NO